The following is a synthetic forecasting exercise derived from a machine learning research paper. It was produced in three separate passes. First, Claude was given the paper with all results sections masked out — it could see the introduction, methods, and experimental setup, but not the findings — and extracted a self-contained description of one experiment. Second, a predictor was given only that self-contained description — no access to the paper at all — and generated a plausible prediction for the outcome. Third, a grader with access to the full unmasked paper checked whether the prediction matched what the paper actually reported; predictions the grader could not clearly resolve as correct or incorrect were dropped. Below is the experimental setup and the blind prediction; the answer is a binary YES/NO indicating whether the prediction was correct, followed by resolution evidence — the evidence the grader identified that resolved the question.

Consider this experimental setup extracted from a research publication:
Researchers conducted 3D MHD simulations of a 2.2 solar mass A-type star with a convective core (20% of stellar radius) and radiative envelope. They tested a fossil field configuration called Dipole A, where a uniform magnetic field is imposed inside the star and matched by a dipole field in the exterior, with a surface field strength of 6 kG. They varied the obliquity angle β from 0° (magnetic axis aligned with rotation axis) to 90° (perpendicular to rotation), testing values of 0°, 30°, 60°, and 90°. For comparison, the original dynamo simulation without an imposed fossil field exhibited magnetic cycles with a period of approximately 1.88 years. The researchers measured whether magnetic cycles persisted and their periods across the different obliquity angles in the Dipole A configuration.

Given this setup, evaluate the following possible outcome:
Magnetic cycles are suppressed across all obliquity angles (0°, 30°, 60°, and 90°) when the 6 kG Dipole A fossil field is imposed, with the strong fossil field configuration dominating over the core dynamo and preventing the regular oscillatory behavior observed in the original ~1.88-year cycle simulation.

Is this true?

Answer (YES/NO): NO